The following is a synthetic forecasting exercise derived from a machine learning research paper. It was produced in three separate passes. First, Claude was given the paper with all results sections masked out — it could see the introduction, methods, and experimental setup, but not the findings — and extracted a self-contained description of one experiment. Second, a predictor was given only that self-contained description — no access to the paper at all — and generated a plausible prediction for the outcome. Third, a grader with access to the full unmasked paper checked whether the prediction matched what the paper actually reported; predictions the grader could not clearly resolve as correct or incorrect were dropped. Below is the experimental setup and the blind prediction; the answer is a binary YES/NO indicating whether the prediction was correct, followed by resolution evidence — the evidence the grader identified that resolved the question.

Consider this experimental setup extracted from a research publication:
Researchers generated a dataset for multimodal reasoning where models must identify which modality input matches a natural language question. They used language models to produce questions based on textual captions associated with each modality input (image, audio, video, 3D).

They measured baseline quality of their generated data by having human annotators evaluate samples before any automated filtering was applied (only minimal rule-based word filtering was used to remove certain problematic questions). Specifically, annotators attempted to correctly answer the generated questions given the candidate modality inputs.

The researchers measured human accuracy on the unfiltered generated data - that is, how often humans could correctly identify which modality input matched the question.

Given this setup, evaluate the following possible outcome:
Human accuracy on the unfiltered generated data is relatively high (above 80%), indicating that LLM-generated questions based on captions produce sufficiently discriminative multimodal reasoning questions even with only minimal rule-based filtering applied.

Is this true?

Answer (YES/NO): NO